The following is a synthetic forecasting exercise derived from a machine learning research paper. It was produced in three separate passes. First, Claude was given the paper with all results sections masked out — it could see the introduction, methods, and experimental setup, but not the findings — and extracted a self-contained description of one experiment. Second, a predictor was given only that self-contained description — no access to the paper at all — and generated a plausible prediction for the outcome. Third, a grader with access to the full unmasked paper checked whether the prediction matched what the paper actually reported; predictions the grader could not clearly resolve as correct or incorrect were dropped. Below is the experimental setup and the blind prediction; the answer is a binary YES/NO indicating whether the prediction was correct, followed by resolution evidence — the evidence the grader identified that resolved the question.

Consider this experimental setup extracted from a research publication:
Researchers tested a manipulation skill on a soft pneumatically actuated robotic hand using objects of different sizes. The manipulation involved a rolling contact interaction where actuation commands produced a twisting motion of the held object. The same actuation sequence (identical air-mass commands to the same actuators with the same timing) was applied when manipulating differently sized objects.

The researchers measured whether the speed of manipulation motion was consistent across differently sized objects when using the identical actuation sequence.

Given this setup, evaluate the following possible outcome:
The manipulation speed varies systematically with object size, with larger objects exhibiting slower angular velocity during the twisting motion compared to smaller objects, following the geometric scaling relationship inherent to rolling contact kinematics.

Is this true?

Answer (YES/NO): NO